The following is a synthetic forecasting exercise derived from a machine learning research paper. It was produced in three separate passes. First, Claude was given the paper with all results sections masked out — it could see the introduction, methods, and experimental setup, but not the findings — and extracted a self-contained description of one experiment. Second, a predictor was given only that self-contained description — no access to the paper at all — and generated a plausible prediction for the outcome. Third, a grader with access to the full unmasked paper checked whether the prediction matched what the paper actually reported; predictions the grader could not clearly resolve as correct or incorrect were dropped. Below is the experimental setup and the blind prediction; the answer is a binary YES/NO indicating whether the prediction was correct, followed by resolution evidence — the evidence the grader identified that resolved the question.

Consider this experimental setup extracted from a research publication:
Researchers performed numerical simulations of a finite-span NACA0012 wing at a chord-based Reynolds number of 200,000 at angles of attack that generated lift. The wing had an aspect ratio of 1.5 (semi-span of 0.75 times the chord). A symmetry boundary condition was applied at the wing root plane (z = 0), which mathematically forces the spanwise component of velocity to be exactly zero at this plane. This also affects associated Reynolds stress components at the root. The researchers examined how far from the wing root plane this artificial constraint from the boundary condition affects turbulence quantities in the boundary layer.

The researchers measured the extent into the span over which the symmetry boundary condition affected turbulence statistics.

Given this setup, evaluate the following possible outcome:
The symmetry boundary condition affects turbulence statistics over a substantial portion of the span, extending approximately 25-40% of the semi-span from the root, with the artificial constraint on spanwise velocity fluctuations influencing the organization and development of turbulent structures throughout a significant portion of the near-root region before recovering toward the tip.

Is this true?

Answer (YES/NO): NO